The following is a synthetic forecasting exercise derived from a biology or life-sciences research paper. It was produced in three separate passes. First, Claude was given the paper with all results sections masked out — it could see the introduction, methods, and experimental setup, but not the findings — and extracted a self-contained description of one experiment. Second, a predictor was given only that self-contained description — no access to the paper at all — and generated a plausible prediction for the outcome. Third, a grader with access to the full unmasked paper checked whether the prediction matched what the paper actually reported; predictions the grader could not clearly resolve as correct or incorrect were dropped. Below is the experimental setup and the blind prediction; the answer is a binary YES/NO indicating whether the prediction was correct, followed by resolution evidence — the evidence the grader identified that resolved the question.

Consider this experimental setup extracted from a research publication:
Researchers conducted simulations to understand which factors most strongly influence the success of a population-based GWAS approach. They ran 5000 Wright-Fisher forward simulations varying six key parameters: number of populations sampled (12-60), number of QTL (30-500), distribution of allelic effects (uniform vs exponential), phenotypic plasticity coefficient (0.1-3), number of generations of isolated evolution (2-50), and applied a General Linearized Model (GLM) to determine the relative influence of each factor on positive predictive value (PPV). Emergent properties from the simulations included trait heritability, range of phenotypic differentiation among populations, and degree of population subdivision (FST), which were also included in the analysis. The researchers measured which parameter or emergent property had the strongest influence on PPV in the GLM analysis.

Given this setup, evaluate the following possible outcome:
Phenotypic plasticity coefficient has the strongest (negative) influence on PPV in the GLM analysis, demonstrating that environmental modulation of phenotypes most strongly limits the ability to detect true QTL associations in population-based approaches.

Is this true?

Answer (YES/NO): NO